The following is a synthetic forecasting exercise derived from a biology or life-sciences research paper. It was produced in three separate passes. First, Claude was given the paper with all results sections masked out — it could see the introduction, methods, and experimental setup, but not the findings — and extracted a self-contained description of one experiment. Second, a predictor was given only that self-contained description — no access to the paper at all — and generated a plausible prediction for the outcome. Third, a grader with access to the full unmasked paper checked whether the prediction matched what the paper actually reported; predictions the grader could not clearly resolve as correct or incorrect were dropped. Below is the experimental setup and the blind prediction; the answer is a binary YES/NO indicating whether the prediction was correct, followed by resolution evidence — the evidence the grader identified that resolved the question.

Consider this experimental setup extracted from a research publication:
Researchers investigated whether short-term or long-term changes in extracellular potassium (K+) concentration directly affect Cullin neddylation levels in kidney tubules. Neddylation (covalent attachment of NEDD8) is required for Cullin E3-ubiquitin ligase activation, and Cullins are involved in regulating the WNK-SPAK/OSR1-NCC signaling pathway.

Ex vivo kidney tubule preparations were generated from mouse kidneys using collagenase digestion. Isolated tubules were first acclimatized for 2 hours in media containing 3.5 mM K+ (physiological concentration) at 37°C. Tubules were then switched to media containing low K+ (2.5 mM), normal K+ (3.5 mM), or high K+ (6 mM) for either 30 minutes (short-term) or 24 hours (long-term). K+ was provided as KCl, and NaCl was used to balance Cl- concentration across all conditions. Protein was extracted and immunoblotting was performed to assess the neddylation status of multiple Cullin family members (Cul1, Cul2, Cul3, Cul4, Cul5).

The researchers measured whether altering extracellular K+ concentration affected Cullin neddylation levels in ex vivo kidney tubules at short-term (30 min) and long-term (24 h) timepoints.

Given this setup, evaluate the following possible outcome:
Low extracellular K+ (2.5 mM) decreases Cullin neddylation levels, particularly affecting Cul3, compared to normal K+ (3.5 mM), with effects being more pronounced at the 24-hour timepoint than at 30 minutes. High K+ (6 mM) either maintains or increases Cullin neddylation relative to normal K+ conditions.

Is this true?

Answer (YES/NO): NO